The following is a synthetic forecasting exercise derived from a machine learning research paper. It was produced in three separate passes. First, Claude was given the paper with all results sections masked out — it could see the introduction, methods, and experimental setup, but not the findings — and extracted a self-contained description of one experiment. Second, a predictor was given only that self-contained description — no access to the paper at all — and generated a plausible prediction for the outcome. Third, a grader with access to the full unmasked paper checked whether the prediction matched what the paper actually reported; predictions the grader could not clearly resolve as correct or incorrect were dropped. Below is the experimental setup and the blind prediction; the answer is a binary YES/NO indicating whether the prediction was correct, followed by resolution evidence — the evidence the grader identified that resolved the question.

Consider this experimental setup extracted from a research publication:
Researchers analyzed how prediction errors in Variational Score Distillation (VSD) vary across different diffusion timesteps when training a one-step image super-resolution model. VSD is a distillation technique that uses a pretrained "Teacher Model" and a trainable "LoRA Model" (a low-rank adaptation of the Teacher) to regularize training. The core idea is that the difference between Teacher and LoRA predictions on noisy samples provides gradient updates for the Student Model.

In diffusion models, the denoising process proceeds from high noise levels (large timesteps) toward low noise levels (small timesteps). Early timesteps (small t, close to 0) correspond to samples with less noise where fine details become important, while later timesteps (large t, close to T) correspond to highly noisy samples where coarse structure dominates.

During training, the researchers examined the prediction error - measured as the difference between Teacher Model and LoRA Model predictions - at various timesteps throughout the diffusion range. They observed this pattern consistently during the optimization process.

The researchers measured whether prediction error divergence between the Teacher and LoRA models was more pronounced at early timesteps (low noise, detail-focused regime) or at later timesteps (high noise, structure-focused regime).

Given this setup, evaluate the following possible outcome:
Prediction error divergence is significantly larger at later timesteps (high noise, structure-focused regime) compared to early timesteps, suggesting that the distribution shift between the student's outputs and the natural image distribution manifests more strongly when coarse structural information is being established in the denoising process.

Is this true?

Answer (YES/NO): NO